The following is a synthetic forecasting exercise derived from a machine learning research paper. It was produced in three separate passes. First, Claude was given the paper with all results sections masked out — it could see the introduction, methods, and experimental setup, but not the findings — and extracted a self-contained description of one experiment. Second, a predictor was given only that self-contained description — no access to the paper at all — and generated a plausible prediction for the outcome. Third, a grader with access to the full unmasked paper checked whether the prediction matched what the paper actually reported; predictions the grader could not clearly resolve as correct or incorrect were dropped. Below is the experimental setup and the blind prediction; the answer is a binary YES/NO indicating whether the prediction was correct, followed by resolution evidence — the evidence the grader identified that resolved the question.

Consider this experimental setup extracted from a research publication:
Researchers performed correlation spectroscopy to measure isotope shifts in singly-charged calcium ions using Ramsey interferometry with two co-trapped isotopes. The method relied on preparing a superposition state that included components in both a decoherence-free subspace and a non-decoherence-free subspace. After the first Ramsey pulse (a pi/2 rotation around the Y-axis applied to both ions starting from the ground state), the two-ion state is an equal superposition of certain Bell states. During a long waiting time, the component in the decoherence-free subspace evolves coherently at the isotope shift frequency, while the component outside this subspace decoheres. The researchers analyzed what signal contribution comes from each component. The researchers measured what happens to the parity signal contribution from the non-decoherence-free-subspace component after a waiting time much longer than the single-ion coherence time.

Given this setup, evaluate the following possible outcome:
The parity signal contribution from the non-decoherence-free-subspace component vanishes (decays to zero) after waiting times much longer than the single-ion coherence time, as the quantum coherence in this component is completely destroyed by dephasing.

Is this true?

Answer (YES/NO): NO